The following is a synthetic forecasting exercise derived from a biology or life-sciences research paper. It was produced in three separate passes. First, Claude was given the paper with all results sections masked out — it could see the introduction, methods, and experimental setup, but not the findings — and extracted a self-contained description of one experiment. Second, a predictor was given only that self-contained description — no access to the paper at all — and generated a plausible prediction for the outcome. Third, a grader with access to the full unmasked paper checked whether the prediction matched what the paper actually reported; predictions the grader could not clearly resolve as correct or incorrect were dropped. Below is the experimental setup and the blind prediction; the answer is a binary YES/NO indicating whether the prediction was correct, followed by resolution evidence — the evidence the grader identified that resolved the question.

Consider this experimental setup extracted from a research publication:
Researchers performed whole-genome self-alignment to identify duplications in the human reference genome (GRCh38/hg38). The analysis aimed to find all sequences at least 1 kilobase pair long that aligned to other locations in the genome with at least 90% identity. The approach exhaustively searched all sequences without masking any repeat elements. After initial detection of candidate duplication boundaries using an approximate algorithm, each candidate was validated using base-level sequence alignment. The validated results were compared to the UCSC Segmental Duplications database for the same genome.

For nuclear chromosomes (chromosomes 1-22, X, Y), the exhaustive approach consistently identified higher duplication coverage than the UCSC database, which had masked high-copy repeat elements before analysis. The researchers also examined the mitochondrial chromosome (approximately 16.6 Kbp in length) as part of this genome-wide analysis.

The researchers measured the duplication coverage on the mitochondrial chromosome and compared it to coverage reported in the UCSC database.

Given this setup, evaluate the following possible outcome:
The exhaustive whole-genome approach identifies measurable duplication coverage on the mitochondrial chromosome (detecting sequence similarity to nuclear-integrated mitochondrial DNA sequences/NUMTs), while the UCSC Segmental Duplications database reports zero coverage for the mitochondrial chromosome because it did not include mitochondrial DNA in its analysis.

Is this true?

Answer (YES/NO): NO